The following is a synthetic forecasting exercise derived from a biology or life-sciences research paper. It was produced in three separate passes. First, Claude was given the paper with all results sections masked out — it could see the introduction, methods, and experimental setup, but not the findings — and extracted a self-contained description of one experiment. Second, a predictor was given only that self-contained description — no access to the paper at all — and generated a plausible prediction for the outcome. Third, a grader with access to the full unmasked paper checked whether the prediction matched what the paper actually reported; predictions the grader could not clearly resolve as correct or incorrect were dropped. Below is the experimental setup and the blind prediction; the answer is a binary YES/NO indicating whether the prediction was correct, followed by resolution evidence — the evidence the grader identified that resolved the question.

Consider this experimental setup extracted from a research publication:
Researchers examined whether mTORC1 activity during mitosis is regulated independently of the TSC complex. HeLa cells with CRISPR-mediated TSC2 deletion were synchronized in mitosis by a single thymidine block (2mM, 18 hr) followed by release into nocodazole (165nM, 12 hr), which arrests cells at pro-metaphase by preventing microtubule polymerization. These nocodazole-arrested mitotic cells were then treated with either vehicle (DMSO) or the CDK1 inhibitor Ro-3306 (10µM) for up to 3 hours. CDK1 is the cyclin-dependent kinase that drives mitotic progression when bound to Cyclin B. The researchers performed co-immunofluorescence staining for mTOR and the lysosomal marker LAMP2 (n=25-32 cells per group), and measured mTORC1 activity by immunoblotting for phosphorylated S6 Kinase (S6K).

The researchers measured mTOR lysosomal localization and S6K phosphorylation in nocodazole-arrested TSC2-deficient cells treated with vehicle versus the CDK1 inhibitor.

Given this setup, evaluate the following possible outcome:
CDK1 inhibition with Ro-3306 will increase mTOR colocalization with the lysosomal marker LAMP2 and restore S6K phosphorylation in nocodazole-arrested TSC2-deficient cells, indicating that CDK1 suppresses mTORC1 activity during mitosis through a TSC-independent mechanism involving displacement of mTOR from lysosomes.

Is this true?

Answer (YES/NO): YES